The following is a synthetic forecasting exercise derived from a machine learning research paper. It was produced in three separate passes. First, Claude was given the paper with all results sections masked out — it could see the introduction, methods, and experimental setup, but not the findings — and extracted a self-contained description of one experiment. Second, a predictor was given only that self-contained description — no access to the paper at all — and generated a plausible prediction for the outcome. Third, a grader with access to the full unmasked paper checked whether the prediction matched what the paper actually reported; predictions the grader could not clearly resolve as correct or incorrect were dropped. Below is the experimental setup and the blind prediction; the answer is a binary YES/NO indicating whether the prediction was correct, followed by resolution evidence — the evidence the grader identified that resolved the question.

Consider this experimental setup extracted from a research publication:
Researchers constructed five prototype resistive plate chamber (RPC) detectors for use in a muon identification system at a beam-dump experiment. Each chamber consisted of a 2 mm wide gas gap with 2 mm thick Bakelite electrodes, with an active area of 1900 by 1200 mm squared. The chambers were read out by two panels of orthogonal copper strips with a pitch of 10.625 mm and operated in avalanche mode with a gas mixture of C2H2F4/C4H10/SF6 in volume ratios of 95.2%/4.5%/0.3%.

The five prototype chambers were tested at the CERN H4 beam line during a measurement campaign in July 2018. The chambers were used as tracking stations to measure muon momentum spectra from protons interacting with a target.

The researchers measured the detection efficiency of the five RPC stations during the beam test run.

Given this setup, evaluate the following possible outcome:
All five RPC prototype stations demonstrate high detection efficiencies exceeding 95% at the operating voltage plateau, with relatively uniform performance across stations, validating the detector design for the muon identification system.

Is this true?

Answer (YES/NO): YES